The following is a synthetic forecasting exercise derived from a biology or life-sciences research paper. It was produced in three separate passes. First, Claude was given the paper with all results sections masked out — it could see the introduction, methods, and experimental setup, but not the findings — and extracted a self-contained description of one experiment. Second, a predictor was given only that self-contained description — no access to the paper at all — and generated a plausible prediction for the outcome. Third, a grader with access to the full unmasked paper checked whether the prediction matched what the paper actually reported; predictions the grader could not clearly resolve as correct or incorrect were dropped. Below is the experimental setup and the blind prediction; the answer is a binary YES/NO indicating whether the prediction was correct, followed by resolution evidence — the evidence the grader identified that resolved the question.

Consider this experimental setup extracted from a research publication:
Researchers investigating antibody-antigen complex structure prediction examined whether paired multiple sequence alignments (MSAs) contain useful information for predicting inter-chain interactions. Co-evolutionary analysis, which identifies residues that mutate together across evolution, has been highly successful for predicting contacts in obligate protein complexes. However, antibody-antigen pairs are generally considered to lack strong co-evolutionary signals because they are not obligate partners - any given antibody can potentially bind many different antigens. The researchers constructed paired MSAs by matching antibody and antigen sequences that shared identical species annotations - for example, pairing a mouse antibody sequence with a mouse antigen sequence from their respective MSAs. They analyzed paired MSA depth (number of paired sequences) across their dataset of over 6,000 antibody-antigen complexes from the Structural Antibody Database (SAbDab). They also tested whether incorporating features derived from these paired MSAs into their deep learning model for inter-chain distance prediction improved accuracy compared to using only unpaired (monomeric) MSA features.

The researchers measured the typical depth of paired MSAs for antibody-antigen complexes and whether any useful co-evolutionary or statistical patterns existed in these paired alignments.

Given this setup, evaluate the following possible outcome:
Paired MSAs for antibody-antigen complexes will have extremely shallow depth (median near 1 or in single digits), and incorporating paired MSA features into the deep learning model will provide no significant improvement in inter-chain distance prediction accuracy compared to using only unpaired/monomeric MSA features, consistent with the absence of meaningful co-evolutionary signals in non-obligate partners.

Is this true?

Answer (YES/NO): NO